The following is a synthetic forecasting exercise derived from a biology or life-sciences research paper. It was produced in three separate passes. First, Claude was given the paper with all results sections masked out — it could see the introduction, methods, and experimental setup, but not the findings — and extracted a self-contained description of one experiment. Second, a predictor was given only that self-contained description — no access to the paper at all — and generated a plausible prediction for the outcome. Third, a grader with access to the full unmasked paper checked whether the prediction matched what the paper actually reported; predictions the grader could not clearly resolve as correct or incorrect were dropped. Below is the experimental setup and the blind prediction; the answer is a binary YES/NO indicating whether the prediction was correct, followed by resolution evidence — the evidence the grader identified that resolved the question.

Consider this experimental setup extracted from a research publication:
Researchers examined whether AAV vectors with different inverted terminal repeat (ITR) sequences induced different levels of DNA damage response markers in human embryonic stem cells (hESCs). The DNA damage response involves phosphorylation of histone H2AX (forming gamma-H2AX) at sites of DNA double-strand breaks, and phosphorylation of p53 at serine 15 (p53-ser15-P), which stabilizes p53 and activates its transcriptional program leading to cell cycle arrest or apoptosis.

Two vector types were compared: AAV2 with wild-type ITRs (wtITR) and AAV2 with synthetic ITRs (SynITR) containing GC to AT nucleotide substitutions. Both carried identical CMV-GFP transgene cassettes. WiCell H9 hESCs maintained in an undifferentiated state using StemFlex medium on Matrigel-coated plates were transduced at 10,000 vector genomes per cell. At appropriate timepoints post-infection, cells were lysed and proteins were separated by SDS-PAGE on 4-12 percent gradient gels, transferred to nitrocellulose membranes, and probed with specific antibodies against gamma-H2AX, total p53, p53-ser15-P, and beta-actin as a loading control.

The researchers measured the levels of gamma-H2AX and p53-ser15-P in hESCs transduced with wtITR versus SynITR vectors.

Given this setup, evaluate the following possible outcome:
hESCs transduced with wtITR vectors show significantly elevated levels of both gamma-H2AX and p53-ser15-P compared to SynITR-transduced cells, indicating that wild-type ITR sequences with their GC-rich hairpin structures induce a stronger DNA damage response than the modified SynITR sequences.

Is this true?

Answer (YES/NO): NO